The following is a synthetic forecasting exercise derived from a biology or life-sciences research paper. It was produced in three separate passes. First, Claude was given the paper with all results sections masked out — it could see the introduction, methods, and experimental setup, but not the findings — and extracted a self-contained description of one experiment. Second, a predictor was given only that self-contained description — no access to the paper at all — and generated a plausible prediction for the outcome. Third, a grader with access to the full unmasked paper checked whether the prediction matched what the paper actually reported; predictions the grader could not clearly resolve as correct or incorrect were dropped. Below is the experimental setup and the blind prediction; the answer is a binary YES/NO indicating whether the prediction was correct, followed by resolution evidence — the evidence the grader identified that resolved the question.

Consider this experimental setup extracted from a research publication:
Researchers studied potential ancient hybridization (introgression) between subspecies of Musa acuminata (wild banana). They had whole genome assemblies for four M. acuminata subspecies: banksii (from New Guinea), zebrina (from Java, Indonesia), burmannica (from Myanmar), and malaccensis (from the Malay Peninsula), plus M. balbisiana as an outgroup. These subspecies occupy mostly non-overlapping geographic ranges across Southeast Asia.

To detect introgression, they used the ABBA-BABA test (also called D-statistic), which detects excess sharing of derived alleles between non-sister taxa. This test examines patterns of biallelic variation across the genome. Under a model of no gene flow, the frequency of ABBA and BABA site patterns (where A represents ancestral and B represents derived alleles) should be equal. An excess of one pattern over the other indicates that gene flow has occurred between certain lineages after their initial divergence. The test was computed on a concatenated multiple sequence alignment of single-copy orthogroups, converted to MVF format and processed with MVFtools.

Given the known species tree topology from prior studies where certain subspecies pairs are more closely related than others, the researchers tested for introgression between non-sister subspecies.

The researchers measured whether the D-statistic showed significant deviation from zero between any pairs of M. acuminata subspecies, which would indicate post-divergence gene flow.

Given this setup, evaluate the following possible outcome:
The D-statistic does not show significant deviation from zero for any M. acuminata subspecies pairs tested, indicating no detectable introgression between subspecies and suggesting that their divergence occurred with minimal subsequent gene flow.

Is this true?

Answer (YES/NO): NO